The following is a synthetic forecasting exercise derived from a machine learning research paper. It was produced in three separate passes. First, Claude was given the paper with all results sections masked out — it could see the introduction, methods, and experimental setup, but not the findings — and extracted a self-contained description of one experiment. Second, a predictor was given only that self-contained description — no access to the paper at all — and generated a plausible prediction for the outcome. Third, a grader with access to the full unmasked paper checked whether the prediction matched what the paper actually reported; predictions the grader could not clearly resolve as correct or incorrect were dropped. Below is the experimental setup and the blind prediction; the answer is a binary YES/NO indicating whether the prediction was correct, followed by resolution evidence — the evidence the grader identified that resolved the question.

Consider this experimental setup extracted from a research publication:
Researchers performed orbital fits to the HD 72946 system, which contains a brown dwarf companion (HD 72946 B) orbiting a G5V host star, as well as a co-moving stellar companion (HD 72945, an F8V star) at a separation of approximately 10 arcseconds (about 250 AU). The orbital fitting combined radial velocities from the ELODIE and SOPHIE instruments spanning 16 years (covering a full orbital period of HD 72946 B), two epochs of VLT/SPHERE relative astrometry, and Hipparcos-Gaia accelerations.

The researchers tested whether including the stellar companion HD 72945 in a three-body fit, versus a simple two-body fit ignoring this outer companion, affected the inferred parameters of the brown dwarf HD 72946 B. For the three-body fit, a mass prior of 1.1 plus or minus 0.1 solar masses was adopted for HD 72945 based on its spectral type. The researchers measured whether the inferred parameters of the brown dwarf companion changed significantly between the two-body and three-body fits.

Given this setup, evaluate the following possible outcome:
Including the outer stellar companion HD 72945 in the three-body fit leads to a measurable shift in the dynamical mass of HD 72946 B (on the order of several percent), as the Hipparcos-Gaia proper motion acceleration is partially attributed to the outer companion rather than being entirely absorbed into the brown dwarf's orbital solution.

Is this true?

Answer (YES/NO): NO